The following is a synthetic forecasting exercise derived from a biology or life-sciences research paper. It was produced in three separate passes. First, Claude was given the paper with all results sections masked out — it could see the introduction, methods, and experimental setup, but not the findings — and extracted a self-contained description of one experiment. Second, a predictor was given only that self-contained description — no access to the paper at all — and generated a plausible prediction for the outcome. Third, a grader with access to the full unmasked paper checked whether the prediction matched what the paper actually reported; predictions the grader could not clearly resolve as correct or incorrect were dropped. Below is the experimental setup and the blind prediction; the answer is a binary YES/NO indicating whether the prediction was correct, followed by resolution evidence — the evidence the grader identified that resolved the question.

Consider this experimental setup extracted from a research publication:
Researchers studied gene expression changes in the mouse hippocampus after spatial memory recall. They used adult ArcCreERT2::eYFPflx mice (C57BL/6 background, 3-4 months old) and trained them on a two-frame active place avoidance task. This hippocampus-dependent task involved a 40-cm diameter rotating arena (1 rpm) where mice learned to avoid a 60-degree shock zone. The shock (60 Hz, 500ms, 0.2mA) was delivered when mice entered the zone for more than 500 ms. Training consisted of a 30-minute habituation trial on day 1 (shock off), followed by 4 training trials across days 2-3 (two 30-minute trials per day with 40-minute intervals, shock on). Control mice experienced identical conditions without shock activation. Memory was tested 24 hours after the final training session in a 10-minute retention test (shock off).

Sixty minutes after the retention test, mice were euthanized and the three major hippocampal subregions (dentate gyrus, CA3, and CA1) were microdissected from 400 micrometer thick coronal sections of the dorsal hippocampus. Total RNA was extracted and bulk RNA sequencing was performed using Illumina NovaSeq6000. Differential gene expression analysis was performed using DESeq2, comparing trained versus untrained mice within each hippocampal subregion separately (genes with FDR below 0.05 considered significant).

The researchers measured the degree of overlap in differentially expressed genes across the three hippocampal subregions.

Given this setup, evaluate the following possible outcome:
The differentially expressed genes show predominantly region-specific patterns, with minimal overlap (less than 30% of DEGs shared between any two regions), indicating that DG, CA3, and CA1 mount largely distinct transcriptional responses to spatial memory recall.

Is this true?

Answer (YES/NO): NO